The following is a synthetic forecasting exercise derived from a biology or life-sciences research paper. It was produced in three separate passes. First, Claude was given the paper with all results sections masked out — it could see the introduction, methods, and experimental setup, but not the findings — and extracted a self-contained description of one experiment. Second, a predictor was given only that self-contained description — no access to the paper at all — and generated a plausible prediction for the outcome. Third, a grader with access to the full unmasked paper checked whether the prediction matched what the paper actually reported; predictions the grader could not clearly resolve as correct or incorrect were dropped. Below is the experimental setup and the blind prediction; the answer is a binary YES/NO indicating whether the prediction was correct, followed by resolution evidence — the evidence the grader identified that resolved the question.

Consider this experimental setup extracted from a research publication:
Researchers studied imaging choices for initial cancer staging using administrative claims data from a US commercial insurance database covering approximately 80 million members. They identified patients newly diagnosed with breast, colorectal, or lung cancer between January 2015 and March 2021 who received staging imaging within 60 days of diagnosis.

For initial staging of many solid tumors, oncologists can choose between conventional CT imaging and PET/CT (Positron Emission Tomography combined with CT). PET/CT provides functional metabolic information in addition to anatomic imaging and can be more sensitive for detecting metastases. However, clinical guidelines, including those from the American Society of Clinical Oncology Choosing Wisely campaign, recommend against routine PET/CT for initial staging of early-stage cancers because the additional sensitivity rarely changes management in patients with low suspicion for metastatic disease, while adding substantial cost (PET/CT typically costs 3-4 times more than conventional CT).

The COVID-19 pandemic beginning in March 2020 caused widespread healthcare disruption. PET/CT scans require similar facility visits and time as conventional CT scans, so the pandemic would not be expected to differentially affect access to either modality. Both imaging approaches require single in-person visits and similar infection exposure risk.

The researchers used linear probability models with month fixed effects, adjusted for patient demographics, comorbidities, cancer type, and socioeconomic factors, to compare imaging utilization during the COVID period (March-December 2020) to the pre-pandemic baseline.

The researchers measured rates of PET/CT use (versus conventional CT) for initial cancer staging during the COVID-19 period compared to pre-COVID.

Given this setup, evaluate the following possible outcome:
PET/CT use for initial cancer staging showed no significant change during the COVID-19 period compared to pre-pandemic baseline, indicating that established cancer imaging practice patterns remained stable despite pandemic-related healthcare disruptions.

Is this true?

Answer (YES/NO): YES